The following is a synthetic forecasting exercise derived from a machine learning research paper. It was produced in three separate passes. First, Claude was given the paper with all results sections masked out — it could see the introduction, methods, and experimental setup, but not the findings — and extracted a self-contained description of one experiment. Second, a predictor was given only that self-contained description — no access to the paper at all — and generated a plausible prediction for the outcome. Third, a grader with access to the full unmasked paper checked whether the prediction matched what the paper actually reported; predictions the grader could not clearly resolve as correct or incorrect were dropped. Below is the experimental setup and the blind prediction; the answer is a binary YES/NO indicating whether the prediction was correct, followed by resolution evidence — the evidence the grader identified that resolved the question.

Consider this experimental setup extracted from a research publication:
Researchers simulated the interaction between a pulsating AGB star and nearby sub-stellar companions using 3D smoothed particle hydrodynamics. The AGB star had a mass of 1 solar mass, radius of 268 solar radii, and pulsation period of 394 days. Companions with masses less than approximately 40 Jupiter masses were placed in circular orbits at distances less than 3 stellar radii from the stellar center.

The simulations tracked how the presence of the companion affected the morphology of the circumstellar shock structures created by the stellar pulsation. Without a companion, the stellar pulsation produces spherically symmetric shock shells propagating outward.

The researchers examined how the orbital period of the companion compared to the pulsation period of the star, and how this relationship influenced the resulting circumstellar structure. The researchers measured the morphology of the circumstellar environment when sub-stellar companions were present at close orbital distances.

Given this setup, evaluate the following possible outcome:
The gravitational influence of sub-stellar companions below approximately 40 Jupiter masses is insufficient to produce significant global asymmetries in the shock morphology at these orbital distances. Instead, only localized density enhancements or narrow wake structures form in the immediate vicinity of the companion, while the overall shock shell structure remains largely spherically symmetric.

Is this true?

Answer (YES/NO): NO